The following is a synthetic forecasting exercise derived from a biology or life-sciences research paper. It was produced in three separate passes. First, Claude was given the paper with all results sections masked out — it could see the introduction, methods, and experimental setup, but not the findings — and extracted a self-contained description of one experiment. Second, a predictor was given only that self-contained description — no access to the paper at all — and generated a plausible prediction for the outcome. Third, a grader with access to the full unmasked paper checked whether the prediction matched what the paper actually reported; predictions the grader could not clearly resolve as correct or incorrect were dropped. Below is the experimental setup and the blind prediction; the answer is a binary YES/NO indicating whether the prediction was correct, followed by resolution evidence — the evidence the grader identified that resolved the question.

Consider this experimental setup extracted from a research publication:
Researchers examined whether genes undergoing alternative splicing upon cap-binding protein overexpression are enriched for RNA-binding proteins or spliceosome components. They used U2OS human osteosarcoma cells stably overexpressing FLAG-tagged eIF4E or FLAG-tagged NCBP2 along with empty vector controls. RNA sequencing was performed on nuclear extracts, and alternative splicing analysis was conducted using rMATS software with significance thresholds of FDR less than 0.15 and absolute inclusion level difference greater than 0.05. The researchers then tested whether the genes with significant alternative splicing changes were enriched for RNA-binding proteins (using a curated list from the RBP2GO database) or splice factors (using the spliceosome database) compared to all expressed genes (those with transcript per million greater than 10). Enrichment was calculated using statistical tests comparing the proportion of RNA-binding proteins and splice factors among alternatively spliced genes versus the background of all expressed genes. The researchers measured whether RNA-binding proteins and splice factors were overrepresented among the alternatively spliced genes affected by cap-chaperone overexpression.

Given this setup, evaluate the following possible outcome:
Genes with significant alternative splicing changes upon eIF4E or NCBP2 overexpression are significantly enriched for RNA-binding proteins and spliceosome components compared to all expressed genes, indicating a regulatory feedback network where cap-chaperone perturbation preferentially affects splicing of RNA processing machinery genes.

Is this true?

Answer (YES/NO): YES